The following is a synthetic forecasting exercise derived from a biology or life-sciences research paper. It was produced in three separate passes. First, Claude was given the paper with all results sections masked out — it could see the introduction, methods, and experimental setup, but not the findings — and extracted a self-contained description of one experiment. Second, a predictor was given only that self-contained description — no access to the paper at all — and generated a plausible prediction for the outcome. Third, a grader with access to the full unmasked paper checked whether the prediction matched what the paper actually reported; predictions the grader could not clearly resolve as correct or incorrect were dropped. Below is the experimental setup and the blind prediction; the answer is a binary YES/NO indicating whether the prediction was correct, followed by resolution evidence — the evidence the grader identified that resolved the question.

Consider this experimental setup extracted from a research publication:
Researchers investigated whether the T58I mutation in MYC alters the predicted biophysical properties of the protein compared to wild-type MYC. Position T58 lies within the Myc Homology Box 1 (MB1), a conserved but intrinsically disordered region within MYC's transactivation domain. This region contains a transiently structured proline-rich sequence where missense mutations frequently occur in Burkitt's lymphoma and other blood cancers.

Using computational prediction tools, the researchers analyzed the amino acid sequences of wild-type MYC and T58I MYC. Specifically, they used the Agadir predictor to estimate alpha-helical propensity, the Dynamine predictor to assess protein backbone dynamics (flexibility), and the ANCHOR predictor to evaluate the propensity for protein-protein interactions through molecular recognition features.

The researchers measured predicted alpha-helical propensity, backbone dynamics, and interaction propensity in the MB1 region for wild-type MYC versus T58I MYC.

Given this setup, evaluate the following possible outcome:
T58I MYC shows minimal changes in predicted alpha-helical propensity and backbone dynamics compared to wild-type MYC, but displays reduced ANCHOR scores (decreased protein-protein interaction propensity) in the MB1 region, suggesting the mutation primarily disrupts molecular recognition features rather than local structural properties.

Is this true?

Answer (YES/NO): NO